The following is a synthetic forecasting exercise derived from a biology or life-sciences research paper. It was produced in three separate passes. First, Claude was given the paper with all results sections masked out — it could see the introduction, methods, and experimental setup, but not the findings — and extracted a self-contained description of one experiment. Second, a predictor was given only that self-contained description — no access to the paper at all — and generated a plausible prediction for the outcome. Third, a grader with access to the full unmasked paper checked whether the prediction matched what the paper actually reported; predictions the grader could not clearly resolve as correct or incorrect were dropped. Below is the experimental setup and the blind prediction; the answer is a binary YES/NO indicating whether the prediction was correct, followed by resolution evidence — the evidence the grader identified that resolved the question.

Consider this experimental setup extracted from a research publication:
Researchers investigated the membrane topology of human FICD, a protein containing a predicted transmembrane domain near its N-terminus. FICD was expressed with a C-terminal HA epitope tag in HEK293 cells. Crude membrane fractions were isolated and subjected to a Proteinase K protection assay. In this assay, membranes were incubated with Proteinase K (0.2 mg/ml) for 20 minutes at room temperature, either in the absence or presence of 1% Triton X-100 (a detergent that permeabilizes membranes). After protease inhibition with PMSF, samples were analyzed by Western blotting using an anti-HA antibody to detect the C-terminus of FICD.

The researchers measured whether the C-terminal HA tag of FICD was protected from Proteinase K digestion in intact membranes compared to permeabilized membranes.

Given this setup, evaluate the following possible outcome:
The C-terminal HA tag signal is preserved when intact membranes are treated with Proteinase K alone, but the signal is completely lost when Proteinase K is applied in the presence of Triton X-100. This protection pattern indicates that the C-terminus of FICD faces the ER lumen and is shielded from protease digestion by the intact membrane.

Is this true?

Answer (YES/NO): YES